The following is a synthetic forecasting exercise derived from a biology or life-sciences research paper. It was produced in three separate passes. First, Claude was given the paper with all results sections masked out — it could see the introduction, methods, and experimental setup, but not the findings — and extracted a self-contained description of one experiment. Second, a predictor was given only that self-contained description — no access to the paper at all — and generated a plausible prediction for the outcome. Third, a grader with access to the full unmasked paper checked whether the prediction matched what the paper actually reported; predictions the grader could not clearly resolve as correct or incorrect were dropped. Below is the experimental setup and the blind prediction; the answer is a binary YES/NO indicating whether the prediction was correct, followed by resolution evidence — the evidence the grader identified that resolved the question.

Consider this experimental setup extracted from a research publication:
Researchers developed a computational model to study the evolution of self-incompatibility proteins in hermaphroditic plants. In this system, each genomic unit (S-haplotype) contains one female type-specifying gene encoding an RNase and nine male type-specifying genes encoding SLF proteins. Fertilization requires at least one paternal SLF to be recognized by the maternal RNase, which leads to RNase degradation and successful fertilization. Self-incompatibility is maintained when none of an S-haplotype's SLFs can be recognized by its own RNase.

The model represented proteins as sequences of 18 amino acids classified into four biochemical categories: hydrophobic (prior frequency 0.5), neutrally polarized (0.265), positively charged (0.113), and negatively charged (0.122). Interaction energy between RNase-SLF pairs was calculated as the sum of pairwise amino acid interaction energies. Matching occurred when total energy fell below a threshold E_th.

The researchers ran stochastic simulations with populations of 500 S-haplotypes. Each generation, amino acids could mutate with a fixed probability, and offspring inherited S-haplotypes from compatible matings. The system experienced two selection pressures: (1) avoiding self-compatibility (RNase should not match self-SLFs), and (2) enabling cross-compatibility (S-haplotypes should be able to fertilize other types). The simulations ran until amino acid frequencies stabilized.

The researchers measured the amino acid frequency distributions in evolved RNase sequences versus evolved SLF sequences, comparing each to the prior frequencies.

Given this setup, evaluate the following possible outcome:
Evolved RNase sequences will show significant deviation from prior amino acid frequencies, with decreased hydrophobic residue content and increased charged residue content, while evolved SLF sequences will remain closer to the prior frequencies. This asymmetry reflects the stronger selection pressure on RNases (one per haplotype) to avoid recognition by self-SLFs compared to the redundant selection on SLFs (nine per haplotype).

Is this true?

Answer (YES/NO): YES